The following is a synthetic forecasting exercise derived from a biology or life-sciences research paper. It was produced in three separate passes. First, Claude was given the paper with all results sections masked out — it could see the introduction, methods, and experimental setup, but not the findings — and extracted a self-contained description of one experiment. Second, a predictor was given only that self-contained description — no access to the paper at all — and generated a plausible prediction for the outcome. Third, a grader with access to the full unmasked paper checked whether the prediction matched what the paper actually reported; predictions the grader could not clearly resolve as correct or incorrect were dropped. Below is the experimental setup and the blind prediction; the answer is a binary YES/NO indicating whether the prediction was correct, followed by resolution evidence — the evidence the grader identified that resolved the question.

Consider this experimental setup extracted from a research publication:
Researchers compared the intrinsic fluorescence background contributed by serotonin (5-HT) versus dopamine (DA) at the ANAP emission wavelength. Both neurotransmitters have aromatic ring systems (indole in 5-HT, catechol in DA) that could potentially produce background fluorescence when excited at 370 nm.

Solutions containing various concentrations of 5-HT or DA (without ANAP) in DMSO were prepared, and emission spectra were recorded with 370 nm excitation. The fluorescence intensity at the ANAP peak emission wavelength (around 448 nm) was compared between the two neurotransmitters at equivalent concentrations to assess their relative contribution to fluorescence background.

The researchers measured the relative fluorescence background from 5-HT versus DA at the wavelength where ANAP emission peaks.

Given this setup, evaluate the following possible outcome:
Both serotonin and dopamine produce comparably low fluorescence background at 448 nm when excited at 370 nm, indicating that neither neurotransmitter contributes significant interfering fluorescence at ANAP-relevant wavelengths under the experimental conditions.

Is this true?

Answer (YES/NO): NO